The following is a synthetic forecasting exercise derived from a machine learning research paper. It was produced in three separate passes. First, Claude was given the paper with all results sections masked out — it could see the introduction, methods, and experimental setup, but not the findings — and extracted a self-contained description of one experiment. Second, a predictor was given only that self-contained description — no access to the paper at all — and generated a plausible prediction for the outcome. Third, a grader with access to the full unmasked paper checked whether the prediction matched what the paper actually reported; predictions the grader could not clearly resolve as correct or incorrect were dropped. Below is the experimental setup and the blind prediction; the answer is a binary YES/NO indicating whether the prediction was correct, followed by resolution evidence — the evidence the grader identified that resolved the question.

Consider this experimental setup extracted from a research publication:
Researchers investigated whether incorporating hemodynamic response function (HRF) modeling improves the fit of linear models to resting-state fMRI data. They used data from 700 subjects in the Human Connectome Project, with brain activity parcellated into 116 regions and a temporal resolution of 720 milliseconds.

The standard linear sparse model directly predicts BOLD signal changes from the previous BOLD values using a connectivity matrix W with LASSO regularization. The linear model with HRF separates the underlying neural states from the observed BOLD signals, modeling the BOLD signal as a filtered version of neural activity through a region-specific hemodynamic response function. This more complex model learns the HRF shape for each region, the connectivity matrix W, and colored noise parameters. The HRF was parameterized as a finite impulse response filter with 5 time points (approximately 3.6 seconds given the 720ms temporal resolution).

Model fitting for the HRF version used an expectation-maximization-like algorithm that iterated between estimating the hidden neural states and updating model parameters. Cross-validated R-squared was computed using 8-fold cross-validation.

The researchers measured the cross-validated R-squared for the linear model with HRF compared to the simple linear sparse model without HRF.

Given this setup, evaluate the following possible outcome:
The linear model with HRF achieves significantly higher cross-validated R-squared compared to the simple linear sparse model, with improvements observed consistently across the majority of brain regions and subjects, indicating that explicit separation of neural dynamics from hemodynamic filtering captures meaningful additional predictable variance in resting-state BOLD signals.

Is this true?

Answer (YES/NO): NO